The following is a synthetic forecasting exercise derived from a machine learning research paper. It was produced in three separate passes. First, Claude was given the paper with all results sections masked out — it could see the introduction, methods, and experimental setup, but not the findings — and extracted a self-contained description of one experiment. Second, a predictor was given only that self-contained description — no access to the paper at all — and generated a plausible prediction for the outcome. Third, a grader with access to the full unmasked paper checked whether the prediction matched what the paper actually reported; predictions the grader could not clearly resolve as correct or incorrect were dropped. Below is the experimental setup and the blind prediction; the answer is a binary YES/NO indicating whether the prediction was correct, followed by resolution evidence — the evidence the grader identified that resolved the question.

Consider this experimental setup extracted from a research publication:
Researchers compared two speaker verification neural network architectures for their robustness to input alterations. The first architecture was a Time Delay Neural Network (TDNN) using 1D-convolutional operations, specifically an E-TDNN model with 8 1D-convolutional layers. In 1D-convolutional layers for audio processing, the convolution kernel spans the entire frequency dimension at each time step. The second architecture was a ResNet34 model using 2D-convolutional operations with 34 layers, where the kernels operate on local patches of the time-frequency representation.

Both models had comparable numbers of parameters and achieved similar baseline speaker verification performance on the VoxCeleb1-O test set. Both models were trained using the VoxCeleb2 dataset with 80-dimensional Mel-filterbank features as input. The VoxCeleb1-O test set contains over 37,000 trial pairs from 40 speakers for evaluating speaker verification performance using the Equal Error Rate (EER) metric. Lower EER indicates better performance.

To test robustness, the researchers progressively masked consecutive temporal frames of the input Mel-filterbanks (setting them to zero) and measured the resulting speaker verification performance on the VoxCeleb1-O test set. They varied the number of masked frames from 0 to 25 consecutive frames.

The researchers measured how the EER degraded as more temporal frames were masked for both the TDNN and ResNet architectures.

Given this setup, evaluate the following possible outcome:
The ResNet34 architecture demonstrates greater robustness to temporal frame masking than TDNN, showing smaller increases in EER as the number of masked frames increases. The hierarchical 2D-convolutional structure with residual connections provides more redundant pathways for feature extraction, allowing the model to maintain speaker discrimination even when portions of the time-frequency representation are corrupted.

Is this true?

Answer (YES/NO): YES